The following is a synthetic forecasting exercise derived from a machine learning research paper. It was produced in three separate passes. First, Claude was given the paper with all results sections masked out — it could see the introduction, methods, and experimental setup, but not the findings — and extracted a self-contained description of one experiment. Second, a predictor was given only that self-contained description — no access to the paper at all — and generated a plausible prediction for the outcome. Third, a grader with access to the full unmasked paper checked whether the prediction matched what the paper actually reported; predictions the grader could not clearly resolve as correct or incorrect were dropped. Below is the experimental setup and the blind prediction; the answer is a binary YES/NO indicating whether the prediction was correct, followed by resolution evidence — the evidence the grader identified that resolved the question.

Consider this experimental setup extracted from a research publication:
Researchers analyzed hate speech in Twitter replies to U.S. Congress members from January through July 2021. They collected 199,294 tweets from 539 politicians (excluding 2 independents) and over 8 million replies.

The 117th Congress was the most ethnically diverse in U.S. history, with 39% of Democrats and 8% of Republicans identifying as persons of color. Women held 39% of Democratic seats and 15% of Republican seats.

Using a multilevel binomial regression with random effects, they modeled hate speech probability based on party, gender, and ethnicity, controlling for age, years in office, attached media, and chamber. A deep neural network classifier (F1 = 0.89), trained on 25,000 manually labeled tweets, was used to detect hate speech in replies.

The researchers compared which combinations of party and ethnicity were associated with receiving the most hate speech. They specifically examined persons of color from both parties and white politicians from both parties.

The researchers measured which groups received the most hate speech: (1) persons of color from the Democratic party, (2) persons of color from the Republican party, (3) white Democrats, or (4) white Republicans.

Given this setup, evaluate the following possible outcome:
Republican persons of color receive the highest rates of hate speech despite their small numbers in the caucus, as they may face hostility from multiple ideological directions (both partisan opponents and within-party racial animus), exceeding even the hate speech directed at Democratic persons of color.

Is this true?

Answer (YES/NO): NO